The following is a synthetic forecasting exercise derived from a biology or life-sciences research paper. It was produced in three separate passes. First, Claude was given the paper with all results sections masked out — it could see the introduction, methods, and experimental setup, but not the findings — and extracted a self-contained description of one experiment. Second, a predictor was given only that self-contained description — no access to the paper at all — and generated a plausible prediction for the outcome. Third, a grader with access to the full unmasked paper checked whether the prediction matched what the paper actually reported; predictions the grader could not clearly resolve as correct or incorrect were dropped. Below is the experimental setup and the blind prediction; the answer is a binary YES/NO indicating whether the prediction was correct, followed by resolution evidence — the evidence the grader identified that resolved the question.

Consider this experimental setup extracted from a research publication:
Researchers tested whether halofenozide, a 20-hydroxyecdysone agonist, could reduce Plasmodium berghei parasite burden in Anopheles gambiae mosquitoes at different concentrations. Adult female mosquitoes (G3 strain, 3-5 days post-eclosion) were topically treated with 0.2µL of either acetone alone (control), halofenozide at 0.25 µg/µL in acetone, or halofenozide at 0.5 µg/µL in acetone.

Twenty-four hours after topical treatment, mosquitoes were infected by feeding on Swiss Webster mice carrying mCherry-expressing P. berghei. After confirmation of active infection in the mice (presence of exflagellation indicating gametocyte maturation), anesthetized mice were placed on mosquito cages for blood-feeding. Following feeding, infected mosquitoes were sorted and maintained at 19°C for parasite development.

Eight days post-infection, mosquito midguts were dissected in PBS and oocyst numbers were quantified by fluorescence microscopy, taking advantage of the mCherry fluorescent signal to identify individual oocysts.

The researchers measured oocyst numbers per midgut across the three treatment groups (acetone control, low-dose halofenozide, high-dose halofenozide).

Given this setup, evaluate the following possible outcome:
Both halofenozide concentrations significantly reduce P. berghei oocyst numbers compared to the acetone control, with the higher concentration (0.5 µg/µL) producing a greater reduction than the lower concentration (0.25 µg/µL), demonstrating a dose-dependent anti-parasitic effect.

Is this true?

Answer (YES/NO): NO